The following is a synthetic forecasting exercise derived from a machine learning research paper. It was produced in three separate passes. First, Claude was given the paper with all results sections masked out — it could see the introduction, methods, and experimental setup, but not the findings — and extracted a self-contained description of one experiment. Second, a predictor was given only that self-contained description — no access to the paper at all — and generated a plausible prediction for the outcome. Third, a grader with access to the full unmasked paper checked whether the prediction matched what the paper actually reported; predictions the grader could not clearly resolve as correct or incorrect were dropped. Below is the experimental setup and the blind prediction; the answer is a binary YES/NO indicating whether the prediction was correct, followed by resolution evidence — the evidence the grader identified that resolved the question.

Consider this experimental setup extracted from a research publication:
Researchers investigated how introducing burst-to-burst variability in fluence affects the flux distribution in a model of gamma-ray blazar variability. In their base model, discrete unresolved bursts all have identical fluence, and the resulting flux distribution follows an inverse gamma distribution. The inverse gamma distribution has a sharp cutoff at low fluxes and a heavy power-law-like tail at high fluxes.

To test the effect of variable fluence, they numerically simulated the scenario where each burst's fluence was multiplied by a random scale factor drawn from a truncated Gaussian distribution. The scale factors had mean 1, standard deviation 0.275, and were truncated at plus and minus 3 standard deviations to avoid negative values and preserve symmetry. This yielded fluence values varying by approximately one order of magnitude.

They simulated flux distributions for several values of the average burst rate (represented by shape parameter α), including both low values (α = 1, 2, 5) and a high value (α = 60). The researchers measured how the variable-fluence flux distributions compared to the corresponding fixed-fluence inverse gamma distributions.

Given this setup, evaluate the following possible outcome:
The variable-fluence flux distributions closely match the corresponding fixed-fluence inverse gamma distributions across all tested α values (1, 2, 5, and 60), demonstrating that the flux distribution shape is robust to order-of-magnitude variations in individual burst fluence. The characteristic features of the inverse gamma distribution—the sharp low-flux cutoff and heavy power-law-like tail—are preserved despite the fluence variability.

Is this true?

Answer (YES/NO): NO